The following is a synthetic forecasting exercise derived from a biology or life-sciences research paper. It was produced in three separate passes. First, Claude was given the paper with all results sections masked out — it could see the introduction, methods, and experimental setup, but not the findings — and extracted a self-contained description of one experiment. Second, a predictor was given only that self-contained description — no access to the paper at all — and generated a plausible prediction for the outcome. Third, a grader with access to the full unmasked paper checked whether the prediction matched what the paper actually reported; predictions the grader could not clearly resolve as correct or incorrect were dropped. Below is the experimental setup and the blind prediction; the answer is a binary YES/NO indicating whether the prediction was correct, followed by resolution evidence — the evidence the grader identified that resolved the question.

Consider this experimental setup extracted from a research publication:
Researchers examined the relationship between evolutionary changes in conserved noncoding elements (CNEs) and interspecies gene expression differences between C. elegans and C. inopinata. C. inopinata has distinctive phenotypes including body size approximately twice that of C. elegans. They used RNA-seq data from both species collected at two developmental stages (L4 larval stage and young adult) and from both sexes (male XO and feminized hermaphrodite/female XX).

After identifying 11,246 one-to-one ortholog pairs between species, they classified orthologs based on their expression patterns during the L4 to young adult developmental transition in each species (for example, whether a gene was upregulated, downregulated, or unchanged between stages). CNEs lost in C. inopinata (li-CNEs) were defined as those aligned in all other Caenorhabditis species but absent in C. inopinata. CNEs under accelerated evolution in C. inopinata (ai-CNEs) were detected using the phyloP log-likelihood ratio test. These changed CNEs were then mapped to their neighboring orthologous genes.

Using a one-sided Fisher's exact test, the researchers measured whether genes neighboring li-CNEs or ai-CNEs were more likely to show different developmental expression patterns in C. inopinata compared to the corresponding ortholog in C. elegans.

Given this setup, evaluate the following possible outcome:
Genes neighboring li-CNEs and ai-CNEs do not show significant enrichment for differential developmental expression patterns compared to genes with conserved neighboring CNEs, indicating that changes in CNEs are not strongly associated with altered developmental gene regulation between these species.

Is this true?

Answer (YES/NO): NO